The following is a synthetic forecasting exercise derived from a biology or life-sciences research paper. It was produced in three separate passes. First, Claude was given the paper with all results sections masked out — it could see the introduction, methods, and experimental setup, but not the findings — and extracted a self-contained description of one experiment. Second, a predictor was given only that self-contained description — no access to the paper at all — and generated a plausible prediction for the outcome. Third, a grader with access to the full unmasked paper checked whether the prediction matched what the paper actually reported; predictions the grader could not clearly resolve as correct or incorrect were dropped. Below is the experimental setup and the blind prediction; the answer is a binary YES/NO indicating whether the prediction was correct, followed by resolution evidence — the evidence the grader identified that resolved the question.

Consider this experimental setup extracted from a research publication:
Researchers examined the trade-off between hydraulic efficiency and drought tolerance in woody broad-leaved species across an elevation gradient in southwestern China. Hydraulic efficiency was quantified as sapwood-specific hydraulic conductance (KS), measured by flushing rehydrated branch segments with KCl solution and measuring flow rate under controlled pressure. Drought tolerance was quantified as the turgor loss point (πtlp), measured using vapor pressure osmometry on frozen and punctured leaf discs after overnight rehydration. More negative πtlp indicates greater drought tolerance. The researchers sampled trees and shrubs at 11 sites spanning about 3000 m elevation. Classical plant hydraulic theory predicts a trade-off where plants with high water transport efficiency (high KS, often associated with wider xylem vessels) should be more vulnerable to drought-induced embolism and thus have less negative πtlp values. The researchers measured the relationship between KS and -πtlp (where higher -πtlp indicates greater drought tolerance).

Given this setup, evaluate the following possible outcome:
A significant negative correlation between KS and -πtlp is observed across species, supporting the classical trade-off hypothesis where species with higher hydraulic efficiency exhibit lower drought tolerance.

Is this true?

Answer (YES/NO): NO